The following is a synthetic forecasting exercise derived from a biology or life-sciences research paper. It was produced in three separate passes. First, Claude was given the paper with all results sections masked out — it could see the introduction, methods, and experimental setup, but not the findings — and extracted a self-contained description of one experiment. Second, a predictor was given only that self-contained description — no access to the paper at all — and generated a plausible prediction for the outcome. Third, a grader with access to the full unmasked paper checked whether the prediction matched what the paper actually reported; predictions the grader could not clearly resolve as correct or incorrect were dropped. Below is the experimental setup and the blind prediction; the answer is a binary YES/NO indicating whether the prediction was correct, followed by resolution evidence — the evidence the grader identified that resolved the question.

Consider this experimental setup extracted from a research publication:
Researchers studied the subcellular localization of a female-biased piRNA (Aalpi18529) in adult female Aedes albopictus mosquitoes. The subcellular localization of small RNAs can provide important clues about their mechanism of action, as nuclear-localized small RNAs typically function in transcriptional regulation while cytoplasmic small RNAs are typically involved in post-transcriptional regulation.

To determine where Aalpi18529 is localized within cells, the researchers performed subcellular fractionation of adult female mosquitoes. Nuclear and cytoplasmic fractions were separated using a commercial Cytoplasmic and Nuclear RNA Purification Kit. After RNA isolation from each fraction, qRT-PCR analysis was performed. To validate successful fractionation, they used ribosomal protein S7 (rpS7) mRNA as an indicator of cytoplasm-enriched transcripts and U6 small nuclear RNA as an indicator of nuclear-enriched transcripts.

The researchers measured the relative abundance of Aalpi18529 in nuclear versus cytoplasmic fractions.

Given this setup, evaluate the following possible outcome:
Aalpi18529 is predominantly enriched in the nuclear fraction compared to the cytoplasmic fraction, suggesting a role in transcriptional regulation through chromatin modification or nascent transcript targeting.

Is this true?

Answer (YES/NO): NO